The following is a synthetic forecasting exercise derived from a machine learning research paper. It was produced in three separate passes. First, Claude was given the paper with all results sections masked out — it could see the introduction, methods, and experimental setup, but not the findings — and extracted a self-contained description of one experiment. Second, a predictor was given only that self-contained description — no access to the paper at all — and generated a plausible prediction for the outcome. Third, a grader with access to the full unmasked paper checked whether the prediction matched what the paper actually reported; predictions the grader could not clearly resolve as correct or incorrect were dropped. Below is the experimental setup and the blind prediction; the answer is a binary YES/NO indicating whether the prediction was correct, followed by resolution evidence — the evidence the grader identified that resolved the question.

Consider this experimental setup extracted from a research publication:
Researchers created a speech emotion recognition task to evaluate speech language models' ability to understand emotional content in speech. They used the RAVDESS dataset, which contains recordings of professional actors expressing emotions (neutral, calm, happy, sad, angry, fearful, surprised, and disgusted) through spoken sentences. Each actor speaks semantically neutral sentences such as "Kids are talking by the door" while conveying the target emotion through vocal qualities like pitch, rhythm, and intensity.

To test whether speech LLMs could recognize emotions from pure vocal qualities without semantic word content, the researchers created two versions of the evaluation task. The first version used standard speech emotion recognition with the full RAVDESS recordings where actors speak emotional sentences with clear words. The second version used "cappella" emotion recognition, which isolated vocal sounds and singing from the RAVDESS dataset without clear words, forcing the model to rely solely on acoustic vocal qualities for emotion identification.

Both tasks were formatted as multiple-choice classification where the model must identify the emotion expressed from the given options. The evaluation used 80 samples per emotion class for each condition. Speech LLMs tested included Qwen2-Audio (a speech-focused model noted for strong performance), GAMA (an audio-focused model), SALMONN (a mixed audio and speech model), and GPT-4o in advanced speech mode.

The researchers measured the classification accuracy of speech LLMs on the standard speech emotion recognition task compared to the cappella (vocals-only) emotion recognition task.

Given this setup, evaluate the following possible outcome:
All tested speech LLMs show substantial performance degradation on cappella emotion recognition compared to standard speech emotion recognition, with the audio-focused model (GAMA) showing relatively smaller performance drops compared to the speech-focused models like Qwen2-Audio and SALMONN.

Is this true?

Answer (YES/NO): NO